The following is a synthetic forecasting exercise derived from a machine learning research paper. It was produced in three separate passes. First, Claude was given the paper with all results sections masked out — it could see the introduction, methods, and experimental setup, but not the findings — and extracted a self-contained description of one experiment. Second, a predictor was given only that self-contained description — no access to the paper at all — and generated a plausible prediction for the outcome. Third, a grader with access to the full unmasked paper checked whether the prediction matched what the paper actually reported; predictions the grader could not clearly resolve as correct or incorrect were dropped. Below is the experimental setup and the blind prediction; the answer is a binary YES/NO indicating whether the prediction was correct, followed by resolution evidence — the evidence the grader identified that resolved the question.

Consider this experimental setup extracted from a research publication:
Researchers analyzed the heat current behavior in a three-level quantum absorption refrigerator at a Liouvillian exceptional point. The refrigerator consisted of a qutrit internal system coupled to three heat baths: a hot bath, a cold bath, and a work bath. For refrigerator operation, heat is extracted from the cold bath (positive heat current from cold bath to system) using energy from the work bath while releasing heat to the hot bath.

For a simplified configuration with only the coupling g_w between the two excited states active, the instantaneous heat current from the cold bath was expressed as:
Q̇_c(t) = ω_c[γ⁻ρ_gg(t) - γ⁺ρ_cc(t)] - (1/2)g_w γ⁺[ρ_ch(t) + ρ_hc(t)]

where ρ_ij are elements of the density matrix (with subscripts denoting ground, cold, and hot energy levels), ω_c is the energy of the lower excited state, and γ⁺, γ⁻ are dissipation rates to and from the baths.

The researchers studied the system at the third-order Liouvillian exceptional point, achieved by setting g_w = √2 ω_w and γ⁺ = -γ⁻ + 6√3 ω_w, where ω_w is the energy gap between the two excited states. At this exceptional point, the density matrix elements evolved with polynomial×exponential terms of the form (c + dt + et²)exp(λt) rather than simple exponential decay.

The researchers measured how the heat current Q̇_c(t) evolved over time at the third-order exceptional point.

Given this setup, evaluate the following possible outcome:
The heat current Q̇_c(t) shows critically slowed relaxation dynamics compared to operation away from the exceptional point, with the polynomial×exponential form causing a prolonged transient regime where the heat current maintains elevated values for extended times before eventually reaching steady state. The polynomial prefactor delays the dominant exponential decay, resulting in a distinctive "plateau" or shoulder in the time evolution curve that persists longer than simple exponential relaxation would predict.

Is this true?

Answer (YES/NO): NO